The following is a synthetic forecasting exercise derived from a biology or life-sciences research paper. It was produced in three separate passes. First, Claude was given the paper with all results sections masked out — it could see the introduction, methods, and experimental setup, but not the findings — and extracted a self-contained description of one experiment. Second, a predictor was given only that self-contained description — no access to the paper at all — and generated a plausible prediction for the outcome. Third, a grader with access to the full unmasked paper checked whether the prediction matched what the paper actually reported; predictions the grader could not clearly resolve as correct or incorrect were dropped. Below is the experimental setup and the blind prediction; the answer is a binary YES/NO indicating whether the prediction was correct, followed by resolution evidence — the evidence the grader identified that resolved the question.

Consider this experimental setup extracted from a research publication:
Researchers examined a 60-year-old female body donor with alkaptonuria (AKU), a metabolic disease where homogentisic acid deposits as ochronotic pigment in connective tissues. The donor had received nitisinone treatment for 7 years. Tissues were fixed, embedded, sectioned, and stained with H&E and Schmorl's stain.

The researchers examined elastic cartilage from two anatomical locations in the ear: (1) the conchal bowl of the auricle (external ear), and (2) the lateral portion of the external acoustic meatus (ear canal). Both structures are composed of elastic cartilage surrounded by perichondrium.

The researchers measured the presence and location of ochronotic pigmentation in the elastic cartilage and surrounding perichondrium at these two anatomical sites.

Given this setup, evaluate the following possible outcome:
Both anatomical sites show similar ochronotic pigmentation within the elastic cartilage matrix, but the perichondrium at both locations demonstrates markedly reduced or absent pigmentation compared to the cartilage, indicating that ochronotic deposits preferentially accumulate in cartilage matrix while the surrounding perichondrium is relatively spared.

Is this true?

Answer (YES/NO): NO